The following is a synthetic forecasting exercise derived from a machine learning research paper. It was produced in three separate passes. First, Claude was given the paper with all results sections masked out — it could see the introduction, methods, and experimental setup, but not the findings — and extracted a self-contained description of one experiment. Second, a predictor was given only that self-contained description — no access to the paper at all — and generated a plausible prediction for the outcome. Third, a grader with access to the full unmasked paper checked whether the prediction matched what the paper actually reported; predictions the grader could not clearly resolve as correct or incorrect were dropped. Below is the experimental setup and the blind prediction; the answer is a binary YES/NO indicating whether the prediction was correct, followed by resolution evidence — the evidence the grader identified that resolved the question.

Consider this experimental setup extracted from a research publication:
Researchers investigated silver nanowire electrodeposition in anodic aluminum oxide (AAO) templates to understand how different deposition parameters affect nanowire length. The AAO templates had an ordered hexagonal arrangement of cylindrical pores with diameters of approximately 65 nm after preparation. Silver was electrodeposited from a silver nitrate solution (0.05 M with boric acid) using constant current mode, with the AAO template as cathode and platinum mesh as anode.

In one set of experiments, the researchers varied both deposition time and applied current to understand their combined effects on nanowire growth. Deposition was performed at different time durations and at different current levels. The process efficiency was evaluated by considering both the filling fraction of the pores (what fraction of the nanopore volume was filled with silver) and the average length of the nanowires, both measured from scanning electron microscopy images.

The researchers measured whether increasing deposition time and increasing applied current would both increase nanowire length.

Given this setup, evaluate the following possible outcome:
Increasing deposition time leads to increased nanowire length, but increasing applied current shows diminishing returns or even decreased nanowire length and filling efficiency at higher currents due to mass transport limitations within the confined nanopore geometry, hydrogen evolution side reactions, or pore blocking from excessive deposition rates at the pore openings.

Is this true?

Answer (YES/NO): YES